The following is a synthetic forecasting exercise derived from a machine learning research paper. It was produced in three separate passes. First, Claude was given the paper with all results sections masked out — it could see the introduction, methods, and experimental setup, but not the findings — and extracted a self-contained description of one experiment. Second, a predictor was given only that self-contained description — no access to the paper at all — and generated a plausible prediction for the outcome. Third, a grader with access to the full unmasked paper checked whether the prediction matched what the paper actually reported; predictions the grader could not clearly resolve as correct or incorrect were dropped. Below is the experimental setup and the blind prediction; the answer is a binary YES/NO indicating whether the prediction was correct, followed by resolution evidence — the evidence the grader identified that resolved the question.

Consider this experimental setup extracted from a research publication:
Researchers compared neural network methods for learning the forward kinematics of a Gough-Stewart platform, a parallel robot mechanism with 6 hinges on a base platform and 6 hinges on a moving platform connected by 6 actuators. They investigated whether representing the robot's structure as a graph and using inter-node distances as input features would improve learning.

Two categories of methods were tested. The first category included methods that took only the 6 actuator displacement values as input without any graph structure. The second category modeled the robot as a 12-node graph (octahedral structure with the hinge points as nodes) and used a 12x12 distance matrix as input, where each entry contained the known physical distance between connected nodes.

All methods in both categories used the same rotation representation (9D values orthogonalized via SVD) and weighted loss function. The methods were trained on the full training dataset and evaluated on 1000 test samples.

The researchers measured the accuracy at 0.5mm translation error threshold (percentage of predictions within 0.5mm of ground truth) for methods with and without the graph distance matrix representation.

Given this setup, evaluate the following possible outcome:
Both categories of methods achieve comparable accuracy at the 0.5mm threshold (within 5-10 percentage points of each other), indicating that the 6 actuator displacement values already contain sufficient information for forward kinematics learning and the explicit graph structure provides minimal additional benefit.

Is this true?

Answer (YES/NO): NO